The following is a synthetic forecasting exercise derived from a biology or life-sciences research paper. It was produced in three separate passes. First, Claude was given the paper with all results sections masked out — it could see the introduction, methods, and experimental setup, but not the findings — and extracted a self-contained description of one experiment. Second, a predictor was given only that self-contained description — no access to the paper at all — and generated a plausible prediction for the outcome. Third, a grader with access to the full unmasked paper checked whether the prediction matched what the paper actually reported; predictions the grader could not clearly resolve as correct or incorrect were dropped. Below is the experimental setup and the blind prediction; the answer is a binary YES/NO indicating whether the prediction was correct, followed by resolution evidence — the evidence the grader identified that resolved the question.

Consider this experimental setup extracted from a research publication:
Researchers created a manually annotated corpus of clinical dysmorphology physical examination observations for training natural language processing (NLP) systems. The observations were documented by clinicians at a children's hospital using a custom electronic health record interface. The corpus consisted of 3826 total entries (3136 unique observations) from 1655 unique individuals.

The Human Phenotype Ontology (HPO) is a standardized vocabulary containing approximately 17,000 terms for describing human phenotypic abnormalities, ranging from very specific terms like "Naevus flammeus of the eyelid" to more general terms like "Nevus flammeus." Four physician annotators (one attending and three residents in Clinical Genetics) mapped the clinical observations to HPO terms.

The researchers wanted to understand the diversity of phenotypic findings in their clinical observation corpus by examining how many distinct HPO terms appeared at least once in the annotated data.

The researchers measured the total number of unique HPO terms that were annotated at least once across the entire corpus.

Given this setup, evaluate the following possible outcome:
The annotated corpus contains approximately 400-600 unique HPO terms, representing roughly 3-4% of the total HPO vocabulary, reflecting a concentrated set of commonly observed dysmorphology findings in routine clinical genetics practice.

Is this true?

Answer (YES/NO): NO